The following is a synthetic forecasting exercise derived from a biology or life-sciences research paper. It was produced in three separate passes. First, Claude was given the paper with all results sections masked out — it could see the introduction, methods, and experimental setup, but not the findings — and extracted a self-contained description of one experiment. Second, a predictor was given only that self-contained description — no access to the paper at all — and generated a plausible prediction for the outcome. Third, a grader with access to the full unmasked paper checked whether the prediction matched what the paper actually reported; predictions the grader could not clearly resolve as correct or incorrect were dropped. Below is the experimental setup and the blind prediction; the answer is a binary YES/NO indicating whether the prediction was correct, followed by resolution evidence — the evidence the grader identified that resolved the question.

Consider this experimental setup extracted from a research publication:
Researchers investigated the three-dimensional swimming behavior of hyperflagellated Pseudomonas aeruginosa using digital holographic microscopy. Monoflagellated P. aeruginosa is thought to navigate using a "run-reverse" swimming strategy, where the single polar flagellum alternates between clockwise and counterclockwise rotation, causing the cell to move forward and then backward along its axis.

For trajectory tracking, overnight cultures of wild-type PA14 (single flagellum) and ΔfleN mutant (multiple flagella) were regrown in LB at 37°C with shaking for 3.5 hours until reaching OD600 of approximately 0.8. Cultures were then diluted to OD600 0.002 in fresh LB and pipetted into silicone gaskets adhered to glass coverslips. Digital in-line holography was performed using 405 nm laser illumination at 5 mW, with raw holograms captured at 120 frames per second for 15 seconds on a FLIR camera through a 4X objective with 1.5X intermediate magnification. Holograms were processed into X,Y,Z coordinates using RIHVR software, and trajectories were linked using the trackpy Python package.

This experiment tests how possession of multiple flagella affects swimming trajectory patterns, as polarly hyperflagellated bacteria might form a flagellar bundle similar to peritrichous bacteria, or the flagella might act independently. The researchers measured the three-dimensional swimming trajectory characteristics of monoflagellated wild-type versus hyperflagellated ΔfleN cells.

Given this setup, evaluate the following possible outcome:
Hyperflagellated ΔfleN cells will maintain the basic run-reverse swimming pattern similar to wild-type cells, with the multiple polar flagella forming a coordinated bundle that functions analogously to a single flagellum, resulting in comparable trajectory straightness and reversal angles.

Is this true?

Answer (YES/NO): NO